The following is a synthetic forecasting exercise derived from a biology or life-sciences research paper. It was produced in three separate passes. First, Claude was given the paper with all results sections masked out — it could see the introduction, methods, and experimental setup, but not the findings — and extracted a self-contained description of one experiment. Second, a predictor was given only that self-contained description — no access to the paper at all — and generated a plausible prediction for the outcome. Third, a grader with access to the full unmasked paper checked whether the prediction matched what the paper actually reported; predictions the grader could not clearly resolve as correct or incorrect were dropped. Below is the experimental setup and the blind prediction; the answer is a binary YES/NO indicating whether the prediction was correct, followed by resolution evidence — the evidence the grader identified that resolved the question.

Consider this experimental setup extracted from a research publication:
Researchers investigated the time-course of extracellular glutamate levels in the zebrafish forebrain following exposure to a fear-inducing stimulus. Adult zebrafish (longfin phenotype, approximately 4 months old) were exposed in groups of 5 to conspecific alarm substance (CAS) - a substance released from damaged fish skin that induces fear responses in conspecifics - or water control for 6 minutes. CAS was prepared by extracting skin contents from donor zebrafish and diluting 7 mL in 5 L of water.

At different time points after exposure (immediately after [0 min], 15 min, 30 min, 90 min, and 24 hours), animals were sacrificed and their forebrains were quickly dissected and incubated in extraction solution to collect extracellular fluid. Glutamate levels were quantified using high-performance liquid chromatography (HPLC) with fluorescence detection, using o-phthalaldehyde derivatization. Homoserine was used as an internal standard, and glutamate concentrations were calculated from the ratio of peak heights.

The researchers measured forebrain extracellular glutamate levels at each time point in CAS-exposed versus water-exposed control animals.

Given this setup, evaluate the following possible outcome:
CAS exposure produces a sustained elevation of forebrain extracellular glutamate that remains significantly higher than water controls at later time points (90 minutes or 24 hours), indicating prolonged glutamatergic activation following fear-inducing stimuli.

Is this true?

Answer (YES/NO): NO